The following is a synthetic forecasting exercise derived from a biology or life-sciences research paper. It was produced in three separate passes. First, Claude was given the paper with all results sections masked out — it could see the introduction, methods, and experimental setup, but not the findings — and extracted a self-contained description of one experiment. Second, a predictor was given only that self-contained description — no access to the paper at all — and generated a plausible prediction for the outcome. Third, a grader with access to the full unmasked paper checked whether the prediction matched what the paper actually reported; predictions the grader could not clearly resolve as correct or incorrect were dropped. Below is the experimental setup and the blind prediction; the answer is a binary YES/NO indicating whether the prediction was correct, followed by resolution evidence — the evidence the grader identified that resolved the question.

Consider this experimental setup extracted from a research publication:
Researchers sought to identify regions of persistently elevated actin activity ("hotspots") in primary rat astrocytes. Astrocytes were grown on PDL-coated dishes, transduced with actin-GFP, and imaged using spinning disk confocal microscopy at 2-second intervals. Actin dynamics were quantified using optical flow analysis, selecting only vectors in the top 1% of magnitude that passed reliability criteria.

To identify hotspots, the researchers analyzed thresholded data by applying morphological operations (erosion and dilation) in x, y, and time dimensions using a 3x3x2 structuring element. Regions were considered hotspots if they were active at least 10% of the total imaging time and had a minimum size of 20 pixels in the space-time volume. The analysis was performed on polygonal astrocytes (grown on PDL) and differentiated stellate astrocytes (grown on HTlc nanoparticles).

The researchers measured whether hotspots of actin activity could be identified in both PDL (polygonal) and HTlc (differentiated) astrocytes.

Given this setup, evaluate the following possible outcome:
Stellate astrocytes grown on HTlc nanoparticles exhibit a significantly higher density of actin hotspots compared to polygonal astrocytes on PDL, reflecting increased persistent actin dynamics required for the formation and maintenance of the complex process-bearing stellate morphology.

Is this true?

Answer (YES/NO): NO